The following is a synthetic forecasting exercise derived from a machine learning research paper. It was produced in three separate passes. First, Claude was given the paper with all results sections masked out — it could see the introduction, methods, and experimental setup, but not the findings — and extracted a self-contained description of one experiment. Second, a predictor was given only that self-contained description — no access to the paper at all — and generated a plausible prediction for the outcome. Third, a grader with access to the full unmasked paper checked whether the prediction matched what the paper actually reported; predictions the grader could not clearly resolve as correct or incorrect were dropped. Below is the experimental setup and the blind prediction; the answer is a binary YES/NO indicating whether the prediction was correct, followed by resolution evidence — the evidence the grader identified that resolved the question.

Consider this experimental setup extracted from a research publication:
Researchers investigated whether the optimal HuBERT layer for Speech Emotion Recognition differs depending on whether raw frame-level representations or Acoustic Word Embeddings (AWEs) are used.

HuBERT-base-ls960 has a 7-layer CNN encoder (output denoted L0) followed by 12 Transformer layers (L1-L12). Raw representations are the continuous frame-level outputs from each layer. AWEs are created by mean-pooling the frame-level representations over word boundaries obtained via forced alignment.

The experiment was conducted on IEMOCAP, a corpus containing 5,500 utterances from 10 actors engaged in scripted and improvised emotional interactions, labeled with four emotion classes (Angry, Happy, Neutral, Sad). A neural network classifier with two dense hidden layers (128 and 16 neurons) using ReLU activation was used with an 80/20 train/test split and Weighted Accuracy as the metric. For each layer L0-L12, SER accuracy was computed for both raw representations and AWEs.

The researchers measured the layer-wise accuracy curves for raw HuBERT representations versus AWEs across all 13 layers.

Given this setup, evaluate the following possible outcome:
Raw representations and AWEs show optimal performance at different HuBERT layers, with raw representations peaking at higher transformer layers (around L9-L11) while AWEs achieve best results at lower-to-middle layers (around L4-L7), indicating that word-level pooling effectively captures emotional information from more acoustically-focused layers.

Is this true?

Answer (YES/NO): NO